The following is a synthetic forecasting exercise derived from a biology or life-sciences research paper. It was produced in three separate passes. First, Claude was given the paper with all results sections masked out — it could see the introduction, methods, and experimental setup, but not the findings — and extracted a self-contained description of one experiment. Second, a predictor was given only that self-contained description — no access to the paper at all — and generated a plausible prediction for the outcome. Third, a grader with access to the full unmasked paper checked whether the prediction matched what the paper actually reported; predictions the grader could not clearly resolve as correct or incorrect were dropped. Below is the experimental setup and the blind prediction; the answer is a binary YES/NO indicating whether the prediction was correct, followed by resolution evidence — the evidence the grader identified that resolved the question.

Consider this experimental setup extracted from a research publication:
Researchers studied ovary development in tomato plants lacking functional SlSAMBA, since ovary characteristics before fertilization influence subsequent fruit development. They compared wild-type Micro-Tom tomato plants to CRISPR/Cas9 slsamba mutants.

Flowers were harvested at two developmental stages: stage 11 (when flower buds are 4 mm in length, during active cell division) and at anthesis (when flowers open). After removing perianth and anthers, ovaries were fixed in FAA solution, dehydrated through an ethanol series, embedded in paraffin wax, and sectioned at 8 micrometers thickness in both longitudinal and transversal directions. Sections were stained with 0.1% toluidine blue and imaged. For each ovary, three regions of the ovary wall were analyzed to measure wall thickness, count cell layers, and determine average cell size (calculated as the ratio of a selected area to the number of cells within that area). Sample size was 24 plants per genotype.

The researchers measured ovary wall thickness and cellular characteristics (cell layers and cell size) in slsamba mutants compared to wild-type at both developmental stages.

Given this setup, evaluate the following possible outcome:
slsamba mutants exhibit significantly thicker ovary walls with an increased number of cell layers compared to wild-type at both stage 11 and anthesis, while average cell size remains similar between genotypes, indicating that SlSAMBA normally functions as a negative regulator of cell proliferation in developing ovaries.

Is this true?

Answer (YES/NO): NO